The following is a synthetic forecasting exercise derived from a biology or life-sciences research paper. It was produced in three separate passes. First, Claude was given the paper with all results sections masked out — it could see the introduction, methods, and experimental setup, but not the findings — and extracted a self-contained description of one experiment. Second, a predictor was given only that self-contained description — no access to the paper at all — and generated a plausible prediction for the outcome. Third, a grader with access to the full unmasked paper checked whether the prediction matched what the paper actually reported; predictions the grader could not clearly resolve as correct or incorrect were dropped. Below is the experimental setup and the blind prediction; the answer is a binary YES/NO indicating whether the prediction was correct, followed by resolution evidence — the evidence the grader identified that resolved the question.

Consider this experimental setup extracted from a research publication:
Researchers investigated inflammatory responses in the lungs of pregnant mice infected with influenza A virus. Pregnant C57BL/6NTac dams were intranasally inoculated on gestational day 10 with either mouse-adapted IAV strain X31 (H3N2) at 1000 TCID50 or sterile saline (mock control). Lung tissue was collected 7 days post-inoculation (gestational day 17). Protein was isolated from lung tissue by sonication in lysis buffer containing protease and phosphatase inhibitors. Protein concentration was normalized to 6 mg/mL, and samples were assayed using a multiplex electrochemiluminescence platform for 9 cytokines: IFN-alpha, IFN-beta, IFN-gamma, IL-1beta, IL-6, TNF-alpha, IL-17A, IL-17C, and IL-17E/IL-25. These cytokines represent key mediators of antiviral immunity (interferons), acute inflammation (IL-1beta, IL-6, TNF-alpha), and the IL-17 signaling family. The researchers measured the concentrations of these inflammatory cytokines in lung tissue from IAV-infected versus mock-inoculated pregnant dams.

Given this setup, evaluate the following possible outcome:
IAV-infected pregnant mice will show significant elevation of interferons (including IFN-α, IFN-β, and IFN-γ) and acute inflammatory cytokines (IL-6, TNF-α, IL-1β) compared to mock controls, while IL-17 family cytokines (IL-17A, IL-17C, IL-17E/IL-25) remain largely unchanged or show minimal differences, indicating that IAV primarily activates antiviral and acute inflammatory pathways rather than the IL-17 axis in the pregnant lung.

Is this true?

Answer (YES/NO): NO